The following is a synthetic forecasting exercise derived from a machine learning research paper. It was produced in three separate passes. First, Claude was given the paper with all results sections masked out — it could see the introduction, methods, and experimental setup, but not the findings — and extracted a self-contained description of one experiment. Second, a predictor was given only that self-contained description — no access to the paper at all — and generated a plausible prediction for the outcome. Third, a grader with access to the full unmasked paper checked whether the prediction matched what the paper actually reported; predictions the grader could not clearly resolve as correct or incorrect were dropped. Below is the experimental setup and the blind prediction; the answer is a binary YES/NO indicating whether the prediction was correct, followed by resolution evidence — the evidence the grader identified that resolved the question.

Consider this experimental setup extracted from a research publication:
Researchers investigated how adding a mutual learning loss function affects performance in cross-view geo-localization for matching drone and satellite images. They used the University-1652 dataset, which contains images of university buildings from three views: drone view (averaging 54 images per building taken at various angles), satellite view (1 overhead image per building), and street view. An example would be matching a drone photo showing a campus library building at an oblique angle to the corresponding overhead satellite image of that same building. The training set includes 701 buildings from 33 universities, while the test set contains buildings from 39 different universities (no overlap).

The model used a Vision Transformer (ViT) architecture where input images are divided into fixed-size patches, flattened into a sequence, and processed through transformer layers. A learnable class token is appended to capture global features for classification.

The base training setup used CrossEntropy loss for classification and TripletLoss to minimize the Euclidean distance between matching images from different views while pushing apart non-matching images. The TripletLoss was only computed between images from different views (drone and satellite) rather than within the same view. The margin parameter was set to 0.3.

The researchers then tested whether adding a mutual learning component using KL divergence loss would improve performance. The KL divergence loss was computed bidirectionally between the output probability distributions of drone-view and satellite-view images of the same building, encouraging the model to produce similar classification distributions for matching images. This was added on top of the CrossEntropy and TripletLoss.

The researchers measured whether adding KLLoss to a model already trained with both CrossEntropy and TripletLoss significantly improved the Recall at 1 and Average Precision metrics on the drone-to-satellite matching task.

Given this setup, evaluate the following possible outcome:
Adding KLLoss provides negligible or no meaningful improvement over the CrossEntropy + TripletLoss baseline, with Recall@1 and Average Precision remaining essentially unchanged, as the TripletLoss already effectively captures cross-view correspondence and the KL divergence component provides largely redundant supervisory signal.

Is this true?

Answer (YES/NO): YES